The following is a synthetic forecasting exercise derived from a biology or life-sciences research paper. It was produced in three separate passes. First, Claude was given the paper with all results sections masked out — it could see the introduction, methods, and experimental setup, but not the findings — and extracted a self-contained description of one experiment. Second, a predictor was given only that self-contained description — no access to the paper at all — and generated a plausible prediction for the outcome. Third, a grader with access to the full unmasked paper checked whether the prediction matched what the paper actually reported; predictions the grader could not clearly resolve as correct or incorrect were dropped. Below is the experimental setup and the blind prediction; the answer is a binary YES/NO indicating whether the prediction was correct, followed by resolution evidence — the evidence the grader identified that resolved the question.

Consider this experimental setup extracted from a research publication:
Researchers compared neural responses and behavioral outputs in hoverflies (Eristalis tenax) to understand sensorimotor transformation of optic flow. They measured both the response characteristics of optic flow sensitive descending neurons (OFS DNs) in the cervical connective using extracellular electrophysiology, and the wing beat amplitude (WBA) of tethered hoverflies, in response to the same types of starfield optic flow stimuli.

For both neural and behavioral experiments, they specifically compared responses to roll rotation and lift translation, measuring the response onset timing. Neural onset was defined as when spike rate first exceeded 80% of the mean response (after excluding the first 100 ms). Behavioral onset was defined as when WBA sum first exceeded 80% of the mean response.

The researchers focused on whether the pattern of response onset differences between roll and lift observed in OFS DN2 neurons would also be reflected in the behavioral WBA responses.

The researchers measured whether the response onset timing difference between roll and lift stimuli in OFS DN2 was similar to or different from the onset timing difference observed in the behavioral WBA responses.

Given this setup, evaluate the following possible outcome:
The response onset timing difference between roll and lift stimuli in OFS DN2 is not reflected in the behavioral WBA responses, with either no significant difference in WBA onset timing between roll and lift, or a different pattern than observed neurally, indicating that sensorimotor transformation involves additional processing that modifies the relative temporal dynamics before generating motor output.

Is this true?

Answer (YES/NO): NO